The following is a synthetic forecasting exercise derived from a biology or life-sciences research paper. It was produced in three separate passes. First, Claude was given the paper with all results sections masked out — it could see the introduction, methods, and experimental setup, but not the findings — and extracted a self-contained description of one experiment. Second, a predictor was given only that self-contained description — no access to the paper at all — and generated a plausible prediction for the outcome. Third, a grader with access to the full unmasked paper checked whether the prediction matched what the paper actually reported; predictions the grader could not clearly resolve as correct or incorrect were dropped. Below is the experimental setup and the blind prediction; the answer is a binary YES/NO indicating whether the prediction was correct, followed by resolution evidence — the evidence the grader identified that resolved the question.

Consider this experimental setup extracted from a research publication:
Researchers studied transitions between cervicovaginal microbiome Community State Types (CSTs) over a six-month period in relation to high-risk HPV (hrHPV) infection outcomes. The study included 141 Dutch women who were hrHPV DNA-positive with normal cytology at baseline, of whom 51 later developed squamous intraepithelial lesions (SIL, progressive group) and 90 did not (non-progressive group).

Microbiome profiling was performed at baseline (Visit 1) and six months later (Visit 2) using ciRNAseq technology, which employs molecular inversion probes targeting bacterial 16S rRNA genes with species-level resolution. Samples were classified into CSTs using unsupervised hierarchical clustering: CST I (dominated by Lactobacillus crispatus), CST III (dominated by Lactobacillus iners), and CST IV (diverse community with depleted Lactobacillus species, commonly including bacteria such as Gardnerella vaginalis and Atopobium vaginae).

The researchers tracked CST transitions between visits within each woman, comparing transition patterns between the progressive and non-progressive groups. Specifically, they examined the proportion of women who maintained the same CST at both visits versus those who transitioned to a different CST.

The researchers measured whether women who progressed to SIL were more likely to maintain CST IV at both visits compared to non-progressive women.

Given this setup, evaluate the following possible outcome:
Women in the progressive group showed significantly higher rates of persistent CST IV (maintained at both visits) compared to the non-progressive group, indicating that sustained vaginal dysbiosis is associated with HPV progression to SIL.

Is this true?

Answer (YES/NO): YES